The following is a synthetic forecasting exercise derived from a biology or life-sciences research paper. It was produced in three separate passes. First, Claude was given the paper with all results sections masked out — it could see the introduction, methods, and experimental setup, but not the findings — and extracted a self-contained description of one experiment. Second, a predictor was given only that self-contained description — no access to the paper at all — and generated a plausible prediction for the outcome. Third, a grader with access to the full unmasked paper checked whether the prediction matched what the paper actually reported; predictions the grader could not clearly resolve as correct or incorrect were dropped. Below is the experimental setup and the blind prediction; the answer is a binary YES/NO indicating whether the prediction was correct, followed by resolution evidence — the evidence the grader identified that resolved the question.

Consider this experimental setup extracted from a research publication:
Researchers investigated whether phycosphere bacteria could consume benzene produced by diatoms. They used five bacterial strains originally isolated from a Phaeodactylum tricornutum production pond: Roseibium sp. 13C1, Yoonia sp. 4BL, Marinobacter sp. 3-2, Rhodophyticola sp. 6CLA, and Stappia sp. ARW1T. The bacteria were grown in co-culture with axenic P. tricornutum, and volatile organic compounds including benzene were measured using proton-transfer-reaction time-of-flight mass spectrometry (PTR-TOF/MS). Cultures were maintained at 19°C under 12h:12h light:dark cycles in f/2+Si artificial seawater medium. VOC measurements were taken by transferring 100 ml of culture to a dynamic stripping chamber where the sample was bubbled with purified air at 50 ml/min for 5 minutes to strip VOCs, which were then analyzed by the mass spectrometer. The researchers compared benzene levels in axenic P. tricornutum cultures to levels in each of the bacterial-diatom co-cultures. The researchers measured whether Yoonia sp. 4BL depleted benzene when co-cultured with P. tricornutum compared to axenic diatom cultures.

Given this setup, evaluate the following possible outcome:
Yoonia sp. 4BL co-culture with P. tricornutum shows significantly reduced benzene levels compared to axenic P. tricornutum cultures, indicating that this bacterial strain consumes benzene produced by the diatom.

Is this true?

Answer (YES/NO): NO